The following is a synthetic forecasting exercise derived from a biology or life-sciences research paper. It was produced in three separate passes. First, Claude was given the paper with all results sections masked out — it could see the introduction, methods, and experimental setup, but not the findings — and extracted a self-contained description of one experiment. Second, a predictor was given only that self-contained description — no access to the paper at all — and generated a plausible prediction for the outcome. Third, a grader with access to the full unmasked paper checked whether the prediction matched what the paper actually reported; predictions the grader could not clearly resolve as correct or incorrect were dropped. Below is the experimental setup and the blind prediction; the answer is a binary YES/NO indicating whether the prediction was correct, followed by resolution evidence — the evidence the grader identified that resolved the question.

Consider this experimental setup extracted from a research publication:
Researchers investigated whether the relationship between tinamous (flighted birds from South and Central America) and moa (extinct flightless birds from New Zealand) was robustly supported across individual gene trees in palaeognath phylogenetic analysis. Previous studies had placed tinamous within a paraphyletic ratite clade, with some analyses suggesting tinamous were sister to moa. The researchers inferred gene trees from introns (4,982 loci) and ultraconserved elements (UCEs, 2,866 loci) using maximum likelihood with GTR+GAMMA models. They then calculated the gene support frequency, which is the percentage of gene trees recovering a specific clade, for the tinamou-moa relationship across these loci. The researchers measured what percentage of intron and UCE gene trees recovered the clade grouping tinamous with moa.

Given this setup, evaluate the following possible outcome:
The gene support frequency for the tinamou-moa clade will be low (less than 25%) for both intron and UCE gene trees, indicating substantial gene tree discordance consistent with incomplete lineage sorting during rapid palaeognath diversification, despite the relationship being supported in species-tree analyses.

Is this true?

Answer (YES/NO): NO